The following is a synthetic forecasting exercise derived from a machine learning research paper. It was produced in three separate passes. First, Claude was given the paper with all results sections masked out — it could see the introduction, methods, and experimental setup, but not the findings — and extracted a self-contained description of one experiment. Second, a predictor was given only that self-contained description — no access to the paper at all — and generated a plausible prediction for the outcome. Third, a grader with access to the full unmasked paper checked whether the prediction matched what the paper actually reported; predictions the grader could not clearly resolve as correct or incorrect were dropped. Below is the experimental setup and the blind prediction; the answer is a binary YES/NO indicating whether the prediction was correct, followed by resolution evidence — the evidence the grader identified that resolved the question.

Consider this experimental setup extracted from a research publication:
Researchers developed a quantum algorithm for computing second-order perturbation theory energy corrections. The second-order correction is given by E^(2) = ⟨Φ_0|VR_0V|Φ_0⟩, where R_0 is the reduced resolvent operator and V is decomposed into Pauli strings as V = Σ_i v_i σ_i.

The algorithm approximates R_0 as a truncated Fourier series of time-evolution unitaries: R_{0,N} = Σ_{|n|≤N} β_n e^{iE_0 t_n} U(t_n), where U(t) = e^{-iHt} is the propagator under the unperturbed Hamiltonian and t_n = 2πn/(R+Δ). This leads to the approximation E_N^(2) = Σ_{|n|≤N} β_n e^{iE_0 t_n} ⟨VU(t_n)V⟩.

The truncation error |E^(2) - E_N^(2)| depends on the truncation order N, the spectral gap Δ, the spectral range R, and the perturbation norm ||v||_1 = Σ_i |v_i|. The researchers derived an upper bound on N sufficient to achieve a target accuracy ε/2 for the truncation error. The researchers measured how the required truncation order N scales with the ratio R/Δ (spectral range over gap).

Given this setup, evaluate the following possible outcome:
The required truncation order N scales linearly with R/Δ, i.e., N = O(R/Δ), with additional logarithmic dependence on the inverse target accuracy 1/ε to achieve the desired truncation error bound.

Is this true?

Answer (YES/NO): NO